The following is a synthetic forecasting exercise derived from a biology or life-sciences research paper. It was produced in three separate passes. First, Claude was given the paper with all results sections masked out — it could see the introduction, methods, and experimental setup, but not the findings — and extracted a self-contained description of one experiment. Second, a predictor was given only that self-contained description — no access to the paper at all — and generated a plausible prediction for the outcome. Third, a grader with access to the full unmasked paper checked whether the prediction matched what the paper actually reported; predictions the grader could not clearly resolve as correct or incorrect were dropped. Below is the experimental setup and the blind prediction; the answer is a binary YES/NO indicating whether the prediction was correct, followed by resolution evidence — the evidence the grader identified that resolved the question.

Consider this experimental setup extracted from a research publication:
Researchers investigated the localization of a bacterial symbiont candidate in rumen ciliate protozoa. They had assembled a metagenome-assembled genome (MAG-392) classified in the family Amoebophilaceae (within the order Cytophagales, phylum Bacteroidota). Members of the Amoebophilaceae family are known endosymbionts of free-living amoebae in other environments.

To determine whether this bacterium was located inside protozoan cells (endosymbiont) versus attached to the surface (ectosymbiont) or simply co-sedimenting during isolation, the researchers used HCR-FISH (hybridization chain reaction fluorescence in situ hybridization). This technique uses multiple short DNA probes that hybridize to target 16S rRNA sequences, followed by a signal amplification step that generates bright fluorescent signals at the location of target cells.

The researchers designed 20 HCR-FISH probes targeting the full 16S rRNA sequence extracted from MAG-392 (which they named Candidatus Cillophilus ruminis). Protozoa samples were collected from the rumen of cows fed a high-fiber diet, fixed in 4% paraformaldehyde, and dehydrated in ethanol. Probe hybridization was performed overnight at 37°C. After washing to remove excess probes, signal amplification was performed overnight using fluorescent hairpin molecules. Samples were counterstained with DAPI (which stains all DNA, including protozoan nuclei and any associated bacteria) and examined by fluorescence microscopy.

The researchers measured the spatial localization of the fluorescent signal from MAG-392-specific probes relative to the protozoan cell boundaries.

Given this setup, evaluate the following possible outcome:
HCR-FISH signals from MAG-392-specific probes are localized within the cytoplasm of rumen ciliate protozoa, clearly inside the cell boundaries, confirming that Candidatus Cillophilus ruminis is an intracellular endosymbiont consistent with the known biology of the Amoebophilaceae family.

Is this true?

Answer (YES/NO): YES